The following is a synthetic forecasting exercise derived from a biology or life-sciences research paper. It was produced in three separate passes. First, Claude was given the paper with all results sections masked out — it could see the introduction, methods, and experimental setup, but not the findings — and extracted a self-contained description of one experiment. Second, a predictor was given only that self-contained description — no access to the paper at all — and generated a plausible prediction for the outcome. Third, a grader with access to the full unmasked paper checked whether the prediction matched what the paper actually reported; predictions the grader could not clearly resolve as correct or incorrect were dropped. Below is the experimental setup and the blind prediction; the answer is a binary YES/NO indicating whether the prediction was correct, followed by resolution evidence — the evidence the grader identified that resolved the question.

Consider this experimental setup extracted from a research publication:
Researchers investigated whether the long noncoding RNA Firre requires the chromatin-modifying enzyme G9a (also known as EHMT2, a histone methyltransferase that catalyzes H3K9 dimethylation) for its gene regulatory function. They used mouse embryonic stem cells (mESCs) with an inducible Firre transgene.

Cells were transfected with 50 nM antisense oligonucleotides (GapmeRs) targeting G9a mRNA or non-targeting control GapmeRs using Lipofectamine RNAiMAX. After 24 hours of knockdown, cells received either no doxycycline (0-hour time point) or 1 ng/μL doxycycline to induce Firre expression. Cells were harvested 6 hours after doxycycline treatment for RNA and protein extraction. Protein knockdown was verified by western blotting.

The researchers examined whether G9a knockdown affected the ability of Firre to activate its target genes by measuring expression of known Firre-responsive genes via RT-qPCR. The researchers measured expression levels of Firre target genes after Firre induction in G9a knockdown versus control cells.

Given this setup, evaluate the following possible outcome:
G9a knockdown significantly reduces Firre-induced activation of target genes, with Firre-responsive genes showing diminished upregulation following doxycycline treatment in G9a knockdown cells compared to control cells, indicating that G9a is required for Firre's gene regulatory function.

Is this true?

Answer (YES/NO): NO